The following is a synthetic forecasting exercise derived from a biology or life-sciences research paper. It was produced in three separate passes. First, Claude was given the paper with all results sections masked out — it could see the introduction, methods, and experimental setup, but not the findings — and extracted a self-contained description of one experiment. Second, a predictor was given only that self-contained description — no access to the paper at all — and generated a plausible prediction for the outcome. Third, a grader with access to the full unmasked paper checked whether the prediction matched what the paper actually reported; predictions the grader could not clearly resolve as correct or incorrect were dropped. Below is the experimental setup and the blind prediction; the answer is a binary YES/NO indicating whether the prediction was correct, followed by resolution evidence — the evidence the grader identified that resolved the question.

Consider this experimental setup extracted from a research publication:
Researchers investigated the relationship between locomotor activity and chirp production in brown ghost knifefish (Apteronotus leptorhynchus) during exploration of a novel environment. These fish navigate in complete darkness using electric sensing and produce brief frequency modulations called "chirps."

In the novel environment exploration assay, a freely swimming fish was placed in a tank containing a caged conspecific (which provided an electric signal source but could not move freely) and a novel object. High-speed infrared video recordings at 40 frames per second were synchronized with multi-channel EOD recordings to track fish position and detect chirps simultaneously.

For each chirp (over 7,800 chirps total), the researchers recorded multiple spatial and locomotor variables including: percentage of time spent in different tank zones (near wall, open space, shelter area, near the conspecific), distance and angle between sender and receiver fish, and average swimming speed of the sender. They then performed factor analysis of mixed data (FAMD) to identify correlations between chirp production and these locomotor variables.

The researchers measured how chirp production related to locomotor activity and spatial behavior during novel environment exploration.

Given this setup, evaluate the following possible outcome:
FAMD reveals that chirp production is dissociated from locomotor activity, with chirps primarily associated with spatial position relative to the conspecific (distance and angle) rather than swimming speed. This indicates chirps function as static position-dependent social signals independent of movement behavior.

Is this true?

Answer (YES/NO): NO